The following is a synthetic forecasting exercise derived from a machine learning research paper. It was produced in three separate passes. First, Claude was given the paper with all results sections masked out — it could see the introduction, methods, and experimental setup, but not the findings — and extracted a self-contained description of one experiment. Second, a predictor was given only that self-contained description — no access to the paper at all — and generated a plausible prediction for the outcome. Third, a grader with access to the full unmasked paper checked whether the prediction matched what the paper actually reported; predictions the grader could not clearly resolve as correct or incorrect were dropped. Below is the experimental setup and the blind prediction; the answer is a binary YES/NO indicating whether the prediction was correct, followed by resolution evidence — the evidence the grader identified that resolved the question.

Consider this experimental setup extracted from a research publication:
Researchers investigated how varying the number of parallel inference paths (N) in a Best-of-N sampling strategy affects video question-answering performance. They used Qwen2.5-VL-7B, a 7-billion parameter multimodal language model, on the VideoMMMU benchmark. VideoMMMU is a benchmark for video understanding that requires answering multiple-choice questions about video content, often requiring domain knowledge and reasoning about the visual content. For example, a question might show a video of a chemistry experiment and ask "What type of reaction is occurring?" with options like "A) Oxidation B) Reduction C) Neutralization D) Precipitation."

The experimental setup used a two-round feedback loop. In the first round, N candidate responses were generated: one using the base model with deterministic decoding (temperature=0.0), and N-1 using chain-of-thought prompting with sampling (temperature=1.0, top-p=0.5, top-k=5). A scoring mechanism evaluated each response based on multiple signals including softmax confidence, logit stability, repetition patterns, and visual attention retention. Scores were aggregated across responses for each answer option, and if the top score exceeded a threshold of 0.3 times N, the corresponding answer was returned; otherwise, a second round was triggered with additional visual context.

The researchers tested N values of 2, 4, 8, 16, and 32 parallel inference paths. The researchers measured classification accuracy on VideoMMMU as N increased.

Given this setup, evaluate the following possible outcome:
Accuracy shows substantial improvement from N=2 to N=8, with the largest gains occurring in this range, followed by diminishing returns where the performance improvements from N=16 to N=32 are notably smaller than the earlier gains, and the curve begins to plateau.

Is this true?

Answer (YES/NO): NO